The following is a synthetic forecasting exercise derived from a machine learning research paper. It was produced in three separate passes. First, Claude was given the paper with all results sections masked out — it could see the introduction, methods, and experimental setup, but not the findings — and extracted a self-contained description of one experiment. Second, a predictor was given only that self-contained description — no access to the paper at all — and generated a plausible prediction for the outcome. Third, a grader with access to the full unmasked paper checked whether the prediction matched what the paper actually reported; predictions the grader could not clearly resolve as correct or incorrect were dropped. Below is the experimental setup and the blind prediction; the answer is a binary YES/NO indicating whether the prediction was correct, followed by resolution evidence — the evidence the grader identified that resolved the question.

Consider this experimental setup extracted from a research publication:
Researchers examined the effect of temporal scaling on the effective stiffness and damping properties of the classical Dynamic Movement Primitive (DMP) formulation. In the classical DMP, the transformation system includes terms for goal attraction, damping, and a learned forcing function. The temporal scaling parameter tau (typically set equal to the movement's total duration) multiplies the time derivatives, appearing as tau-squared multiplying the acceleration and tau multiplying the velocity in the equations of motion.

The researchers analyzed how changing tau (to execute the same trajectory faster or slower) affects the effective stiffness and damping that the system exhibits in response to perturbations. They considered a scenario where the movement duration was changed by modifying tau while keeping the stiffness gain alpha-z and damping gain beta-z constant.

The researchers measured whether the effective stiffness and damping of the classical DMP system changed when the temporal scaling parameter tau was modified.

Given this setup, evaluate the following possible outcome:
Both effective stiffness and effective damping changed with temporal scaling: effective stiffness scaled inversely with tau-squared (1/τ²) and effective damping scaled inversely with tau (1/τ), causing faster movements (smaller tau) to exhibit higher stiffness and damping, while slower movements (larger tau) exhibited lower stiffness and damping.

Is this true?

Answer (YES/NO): YES